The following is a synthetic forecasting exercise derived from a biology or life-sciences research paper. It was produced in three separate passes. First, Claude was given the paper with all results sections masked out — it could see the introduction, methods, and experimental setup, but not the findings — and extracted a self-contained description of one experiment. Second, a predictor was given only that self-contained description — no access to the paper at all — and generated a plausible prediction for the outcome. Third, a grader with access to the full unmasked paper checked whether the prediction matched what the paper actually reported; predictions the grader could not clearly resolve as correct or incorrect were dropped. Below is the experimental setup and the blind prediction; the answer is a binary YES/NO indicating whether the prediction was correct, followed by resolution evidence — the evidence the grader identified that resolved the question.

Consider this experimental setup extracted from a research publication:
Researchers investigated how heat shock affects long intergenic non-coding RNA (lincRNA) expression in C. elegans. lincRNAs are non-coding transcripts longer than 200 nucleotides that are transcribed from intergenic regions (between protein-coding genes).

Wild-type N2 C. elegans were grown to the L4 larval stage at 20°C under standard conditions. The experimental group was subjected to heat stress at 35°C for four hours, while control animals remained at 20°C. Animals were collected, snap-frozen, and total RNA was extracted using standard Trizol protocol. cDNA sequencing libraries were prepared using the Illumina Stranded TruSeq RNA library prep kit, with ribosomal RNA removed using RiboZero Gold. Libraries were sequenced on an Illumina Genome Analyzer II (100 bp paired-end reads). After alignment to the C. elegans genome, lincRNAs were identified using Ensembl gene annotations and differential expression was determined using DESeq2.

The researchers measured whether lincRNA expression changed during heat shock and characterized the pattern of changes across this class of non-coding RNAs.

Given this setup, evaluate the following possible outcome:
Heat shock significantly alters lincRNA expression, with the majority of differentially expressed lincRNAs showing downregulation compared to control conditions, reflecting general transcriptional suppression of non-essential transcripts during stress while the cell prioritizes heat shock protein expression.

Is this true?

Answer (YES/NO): NO